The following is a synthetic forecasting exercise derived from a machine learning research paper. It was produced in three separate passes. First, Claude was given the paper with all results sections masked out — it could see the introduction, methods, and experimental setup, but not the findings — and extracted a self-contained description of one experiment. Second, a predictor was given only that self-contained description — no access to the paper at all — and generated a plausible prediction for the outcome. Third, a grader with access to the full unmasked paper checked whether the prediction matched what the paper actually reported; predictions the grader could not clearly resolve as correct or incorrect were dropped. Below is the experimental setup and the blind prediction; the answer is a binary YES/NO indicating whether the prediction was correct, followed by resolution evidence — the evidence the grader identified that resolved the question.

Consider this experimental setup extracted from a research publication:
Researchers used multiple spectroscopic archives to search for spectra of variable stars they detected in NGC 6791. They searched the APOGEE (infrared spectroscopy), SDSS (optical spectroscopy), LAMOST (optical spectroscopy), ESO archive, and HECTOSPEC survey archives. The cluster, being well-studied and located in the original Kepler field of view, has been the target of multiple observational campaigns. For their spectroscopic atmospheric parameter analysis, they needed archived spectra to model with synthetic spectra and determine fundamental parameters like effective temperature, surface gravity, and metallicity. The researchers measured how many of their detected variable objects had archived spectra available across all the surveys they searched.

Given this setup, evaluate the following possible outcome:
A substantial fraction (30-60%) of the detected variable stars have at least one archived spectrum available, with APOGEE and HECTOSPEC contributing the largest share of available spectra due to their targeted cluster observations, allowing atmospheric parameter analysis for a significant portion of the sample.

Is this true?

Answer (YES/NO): NO